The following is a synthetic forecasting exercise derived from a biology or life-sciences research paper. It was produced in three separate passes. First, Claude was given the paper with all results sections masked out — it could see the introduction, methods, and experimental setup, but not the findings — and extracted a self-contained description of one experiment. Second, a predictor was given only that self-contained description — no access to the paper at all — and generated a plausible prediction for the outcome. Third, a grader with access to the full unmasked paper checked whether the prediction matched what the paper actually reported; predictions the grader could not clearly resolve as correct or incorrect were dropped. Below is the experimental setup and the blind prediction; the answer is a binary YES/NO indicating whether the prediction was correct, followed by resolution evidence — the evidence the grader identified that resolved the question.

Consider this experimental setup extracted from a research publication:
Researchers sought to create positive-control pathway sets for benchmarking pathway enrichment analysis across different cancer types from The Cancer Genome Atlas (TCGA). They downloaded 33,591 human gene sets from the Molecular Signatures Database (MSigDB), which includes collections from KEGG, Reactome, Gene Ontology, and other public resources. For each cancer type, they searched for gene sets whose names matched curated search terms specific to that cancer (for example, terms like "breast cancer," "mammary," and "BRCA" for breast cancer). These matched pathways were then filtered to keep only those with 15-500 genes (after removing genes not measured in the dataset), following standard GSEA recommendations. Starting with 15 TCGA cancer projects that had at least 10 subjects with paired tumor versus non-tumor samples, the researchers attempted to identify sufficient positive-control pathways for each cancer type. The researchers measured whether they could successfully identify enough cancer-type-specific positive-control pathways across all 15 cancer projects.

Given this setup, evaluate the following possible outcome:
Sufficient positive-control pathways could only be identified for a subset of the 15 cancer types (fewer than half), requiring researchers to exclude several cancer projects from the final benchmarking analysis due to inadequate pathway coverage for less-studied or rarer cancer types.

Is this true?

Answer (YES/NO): NO